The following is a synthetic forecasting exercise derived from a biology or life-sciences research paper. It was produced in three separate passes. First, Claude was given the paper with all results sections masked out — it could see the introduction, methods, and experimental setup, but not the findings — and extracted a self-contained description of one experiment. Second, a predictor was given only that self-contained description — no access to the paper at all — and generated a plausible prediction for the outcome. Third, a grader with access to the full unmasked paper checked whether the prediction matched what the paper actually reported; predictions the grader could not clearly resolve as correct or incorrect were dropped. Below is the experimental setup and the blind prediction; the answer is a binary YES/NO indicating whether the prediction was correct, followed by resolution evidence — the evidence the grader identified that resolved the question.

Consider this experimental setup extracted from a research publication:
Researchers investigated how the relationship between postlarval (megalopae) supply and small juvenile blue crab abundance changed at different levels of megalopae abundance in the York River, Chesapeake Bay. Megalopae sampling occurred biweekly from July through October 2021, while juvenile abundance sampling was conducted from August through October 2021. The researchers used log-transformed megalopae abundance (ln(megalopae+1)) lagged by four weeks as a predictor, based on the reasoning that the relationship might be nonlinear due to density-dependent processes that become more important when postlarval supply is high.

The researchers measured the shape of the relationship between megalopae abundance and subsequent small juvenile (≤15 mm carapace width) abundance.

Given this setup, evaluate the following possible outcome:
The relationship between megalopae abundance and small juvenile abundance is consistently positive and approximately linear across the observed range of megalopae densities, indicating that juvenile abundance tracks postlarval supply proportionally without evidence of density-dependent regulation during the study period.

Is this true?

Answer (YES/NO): NO